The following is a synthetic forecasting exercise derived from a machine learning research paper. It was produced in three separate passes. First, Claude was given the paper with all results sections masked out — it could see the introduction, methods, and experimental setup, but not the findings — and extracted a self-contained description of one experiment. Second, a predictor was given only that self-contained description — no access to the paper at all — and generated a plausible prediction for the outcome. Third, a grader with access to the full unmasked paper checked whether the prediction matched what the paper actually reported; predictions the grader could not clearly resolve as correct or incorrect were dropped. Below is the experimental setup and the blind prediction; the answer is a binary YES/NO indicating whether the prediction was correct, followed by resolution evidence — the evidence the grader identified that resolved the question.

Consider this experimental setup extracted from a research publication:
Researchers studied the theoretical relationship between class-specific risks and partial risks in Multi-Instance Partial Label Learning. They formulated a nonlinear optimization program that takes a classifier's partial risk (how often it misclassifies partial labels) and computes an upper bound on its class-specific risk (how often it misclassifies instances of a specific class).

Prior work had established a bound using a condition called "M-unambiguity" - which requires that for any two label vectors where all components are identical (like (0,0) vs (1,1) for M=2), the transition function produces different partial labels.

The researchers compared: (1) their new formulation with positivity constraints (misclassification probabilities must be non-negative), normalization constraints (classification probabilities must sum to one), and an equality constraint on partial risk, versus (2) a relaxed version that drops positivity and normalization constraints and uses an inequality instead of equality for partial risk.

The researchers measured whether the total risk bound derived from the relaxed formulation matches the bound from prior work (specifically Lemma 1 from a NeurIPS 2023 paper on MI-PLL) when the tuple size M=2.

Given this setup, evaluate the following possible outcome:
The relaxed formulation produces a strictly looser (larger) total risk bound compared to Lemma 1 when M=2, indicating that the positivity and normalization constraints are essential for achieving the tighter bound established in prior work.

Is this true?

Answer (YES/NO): NO